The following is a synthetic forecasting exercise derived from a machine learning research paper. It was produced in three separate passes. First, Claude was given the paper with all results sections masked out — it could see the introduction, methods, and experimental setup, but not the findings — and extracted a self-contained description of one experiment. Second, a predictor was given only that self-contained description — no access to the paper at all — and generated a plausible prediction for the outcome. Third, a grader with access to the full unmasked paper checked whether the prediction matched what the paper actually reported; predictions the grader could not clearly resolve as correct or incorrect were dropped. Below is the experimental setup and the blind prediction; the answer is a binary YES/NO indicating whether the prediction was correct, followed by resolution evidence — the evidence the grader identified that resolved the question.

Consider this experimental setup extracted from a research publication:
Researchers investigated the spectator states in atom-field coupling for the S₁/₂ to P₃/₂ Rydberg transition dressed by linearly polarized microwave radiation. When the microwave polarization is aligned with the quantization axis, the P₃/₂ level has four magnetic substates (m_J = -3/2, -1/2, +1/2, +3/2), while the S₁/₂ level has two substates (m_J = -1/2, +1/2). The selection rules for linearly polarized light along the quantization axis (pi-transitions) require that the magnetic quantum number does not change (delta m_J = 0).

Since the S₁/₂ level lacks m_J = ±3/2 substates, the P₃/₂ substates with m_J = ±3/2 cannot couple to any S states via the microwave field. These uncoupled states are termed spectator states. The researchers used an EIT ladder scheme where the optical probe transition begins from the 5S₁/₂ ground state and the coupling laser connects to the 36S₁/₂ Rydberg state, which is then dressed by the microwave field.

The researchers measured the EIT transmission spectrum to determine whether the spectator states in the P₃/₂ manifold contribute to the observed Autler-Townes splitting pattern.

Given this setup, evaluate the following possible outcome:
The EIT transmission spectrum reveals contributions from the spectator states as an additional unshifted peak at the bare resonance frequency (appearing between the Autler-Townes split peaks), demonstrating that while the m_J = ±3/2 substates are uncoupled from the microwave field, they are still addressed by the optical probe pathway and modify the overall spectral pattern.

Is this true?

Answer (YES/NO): NO